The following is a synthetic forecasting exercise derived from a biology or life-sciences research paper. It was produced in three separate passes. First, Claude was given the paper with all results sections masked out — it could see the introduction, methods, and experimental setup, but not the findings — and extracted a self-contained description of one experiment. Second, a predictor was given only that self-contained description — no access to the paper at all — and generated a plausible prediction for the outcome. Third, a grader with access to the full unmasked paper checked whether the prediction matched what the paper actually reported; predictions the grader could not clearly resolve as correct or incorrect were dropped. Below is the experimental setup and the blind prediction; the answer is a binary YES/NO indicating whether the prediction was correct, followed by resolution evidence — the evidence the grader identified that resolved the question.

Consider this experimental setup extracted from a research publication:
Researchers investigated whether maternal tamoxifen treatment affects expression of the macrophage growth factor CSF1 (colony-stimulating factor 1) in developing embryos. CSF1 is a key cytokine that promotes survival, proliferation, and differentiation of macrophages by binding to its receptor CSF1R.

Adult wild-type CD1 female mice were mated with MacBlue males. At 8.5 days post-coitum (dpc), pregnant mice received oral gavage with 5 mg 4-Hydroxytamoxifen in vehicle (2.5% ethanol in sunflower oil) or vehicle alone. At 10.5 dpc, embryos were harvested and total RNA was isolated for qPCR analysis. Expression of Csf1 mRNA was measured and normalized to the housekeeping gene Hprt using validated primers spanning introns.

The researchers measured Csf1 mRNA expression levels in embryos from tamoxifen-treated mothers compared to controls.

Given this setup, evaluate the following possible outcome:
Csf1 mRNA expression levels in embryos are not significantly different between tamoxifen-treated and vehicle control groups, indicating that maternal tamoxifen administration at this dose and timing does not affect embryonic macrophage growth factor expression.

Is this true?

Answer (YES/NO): YES